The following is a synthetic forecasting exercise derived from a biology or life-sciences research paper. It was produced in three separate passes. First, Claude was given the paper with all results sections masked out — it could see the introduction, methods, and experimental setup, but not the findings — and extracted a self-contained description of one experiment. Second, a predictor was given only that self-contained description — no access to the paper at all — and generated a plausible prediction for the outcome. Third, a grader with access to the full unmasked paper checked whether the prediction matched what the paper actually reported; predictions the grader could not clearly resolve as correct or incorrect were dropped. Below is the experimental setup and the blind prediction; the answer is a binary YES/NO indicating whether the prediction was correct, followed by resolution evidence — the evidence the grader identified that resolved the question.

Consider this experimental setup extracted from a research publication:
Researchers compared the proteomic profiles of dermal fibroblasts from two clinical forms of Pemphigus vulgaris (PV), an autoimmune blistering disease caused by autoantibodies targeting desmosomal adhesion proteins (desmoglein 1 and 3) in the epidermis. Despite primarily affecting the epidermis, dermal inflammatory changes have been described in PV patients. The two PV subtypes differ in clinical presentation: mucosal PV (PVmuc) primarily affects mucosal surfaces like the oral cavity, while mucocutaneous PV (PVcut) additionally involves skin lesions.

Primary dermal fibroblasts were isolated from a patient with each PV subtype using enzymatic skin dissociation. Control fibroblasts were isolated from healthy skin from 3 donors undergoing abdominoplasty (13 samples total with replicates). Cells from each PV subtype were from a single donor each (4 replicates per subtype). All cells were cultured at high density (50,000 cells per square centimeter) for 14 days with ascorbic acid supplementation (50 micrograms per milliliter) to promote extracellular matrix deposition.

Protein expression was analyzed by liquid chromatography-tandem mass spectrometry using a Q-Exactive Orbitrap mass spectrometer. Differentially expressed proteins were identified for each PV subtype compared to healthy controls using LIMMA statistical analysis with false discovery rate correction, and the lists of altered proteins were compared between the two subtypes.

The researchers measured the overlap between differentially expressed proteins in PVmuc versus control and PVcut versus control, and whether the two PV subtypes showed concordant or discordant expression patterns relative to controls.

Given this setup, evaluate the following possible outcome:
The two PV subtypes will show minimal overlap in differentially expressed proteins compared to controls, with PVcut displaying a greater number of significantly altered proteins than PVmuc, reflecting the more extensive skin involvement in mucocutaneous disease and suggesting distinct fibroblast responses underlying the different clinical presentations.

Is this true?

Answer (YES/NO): NO